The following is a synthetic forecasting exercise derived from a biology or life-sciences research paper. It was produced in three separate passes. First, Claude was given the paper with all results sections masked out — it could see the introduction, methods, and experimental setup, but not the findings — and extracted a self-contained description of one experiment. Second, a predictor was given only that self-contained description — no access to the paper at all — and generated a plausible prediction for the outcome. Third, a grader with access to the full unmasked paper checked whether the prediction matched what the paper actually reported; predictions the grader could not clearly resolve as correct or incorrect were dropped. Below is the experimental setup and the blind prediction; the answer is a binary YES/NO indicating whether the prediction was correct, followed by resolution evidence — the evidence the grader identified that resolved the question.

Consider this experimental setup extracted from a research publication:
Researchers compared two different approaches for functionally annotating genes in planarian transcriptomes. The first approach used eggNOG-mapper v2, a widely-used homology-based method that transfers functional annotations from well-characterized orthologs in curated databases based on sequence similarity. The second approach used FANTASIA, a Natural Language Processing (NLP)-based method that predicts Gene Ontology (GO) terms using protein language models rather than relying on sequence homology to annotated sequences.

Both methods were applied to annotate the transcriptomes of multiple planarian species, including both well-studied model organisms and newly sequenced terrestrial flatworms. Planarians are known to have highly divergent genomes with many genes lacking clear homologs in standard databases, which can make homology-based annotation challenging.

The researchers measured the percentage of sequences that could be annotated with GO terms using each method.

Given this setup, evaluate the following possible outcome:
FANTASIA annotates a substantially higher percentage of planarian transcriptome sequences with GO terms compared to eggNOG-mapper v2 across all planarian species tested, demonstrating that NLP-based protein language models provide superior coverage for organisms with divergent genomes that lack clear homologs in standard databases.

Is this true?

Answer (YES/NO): YES